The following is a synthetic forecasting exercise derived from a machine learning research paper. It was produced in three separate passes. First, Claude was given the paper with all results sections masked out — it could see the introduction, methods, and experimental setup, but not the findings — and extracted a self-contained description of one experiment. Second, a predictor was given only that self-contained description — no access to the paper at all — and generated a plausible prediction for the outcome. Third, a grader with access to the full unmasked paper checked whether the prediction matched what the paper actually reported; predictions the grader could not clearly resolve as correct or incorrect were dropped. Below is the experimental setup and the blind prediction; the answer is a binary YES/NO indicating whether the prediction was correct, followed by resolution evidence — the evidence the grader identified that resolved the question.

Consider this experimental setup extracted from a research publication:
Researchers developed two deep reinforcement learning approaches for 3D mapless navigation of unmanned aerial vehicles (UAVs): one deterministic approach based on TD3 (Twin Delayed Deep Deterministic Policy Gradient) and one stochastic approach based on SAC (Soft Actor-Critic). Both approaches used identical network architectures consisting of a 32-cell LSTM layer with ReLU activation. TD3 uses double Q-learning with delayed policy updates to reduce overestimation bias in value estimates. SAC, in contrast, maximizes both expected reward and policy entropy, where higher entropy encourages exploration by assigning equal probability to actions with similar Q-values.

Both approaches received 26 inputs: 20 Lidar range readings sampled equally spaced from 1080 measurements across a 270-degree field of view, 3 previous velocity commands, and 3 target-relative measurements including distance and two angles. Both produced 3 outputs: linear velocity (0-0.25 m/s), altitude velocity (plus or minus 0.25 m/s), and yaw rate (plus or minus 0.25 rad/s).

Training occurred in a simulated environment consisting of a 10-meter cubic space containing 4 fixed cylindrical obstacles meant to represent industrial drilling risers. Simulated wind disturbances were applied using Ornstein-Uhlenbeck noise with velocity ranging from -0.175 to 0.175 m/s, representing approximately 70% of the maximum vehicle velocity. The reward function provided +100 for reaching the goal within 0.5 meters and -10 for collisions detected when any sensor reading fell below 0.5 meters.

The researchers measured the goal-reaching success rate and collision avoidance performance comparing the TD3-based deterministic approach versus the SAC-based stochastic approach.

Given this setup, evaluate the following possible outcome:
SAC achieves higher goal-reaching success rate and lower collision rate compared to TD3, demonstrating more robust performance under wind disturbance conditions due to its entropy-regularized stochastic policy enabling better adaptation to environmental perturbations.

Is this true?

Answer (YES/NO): NO